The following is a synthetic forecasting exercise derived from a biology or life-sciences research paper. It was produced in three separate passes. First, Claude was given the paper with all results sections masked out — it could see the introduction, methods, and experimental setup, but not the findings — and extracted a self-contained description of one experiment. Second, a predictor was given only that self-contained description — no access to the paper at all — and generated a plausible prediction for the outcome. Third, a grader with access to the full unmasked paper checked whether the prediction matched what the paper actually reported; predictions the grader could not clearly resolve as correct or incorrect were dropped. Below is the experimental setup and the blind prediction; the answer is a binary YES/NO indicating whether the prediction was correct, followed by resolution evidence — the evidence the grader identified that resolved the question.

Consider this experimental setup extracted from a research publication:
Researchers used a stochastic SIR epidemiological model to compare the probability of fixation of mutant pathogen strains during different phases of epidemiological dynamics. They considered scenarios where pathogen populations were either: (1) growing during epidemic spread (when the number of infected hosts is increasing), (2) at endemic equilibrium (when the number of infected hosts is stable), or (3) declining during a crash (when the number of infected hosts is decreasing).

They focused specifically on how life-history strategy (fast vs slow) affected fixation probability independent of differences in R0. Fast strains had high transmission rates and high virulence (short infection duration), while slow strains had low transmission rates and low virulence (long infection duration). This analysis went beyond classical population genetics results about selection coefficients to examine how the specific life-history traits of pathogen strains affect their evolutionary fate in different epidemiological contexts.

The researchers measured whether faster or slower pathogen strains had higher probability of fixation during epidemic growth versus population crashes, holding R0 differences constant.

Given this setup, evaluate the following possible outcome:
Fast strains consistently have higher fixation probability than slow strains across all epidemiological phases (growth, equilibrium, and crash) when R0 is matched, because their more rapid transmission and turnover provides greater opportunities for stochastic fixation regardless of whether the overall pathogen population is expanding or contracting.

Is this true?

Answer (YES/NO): NO